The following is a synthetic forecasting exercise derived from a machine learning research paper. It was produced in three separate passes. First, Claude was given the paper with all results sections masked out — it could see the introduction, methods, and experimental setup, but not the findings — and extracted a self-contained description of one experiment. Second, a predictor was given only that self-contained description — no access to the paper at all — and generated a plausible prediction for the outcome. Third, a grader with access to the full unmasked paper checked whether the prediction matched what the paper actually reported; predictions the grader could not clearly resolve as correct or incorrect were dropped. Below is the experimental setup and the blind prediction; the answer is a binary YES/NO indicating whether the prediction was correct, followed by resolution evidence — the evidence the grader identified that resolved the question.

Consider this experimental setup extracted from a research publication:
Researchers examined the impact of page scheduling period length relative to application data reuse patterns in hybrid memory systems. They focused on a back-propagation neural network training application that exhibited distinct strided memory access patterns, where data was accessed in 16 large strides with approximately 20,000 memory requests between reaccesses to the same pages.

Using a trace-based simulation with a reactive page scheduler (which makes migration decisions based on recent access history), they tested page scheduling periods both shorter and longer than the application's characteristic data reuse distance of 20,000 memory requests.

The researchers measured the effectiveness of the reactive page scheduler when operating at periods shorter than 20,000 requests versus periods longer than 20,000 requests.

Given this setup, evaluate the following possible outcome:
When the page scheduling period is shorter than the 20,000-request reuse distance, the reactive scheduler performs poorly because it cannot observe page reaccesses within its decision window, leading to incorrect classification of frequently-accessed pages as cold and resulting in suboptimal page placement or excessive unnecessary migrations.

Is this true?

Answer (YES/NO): NO